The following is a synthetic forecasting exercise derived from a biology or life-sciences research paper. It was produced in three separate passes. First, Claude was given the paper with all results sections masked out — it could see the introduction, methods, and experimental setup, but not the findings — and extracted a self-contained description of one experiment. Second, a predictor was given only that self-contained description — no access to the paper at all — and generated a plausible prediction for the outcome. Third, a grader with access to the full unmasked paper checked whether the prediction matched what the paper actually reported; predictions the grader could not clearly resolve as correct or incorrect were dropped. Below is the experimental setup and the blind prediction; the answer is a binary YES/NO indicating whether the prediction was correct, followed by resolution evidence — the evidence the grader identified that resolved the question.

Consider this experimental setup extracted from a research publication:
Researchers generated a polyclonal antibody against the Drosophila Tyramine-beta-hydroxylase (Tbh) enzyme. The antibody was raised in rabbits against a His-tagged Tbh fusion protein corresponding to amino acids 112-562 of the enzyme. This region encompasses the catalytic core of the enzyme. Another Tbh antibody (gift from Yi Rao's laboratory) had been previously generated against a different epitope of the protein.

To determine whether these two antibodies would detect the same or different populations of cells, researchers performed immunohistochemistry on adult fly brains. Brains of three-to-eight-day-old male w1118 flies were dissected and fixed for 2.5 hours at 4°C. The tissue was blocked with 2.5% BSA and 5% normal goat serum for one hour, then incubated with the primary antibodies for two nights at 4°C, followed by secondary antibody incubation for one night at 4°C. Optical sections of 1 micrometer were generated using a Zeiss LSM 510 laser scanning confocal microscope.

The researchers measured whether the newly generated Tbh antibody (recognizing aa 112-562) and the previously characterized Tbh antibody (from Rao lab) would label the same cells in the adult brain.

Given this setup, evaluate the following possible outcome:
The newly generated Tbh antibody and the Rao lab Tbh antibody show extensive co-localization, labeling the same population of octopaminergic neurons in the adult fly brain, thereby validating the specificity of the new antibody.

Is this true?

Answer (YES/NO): NO